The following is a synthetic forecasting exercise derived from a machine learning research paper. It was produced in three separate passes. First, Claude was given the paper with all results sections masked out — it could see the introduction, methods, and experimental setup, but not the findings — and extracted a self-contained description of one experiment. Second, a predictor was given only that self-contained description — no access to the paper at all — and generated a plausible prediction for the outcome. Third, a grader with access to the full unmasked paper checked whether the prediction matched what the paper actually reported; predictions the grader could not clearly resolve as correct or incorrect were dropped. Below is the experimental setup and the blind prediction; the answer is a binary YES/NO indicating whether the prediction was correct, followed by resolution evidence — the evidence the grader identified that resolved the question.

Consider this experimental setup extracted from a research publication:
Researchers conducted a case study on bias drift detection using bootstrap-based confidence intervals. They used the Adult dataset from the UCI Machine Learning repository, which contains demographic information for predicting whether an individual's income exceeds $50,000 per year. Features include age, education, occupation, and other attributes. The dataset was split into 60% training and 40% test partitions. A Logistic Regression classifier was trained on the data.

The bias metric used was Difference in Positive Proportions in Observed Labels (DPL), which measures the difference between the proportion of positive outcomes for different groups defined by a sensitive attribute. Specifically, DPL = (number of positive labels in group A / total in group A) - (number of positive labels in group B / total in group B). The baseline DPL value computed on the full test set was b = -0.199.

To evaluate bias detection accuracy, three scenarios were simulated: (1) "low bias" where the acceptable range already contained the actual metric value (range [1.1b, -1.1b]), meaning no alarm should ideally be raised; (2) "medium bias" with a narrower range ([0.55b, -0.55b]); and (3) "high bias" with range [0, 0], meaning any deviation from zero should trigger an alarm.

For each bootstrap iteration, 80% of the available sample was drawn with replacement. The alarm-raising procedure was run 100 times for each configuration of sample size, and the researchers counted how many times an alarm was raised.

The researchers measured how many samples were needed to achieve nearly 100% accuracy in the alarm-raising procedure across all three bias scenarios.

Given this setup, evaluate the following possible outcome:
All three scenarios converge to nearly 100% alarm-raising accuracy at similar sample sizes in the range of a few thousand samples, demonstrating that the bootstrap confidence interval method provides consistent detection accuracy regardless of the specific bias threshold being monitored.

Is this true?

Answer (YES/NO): NO